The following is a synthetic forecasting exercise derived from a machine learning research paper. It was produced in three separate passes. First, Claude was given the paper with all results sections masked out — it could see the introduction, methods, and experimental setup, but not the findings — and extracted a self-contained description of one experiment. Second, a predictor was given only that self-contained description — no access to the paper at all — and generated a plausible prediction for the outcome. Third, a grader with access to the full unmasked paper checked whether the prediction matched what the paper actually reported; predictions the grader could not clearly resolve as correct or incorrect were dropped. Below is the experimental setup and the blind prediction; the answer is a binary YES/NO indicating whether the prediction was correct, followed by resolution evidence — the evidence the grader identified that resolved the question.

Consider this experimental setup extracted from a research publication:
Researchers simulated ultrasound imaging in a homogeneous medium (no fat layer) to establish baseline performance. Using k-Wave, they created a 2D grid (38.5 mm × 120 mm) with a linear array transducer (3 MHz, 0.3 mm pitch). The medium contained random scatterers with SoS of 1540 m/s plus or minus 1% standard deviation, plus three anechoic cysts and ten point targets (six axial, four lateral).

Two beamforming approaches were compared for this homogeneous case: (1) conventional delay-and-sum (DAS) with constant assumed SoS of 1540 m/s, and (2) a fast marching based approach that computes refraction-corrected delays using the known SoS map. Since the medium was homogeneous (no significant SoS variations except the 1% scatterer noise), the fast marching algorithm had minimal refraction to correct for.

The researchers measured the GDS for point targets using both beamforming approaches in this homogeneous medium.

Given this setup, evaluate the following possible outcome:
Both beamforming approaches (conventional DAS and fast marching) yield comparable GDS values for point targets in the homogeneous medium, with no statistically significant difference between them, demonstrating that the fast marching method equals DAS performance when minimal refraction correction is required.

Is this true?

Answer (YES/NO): YES